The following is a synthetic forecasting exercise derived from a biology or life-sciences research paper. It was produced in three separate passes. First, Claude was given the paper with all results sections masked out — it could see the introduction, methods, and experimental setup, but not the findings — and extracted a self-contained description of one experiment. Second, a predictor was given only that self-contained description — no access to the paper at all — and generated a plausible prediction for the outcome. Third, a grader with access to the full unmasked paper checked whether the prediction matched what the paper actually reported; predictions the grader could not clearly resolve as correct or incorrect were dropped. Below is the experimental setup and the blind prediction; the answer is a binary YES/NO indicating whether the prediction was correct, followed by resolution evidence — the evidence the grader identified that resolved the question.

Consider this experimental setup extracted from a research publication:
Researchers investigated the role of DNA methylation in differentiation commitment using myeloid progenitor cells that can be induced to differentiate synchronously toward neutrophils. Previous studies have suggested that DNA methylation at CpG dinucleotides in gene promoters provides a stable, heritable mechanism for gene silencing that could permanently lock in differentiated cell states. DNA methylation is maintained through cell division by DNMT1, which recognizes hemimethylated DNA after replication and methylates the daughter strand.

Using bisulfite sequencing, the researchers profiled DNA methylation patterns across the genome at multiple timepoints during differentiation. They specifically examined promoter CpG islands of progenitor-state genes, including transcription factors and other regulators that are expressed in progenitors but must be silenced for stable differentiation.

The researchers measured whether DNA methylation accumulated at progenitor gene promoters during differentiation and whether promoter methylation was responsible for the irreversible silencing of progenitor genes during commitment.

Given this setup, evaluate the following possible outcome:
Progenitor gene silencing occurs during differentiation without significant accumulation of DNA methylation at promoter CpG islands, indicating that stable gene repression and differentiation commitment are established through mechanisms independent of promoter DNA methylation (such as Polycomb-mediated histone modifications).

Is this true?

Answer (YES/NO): NO